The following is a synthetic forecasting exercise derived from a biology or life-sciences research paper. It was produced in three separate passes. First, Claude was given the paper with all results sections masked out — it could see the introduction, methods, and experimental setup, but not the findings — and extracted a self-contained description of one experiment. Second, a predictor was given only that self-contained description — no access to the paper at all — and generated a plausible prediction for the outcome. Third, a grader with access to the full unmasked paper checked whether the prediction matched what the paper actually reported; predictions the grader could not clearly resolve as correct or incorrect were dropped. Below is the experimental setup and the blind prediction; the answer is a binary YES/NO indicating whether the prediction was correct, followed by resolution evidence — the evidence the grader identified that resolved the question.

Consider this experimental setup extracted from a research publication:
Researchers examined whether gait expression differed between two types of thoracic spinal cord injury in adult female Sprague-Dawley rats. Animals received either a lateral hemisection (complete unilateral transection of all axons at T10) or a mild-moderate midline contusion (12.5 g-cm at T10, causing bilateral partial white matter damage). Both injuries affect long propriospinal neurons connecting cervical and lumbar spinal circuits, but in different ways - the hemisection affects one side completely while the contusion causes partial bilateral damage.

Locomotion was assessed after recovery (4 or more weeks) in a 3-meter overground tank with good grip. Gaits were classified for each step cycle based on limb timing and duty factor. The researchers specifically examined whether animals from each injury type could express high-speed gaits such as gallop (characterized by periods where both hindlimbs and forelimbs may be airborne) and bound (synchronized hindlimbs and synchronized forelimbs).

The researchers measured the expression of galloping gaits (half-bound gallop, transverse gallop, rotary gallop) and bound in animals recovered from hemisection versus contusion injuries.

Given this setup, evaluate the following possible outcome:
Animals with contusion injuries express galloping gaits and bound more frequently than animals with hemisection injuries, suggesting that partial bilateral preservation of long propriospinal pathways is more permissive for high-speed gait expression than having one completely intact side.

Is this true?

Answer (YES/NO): NO